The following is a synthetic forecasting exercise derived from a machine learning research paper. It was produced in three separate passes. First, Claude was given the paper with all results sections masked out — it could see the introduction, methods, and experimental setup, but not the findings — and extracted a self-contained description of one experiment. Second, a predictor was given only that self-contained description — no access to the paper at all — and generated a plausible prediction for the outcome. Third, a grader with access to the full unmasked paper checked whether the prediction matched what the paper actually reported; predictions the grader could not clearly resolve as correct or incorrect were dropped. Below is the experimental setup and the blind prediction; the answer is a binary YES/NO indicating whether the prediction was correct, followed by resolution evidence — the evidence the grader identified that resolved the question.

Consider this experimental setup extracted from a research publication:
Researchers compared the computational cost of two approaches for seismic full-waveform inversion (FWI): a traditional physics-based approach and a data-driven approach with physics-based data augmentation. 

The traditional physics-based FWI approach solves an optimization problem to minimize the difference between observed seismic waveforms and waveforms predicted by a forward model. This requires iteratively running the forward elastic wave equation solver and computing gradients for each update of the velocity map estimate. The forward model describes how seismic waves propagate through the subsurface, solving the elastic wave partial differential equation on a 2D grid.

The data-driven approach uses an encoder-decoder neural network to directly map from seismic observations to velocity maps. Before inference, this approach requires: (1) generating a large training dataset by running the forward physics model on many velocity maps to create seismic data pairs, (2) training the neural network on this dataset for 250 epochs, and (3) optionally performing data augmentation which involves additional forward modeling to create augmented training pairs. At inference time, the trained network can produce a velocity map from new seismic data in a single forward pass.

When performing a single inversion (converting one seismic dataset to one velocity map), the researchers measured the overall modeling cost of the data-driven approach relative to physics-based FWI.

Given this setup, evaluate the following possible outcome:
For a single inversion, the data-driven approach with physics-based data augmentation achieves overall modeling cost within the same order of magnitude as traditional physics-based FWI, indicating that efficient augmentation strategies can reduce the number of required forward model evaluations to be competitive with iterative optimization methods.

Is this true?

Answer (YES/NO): NO